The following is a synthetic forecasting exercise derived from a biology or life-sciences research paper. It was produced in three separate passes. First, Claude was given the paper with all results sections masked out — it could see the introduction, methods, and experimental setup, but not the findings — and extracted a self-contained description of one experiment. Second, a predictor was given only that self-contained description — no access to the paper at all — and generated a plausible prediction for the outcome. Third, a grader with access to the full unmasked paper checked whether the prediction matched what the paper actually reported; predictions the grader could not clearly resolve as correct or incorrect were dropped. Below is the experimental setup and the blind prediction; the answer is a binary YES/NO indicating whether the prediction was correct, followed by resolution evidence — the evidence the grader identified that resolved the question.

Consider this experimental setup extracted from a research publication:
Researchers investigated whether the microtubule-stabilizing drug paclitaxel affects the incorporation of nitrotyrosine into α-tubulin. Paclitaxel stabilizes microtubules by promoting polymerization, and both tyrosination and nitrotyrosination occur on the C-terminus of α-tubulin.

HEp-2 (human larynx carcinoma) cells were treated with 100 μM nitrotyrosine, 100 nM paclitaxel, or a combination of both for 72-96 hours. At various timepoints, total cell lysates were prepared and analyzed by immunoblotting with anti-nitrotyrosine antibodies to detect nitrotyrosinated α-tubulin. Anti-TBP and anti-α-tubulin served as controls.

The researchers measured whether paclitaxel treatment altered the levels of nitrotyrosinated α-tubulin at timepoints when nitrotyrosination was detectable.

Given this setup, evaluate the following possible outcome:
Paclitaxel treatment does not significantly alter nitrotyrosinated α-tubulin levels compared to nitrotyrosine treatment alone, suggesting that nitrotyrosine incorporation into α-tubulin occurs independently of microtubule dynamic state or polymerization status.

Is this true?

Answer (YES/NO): YES